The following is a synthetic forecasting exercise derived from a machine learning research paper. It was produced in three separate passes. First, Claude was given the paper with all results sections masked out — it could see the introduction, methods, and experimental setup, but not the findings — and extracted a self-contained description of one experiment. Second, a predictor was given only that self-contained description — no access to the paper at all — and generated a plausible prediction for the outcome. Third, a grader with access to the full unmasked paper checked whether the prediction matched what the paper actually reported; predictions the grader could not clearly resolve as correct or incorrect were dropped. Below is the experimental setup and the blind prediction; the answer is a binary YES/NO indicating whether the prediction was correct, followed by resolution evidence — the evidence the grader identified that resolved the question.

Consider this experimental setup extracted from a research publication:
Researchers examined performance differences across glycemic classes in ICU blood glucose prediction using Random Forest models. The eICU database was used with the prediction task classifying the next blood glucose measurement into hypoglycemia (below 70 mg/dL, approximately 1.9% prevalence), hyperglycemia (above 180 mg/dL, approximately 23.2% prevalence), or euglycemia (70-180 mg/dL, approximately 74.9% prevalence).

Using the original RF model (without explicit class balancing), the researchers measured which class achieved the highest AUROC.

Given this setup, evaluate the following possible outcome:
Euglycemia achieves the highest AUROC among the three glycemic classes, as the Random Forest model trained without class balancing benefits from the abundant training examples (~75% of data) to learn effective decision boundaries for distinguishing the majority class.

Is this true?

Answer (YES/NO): NO